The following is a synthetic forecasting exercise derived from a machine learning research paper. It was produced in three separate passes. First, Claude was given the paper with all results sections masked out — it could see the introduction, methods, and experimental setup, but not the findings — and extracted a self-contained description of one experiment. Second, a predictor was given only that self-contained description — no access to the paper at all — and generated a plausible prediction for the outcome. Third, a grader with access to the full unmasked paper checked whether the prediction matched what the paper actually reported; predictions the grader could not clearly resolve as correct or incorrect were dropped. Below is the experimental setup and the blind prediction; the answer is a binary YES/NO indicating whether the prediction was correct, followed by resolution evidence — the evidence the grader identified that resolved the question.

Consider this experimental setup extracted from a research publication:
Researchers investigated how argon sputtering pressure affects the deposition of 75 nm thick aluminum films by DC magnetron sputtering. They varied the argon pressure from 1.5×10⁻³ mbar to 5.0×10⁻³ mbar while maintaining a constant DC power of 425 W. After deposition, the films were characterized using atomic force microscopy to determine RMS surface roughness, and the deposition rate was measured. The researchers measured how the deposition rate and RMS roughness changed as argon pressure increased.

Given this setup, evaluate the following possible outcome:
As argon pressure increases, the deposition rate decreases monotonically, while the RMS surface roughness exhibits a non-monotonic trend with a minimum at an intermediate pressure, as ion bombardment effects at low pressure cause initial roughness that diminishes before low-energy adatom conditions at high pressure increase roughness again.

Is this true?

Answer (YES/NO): NO